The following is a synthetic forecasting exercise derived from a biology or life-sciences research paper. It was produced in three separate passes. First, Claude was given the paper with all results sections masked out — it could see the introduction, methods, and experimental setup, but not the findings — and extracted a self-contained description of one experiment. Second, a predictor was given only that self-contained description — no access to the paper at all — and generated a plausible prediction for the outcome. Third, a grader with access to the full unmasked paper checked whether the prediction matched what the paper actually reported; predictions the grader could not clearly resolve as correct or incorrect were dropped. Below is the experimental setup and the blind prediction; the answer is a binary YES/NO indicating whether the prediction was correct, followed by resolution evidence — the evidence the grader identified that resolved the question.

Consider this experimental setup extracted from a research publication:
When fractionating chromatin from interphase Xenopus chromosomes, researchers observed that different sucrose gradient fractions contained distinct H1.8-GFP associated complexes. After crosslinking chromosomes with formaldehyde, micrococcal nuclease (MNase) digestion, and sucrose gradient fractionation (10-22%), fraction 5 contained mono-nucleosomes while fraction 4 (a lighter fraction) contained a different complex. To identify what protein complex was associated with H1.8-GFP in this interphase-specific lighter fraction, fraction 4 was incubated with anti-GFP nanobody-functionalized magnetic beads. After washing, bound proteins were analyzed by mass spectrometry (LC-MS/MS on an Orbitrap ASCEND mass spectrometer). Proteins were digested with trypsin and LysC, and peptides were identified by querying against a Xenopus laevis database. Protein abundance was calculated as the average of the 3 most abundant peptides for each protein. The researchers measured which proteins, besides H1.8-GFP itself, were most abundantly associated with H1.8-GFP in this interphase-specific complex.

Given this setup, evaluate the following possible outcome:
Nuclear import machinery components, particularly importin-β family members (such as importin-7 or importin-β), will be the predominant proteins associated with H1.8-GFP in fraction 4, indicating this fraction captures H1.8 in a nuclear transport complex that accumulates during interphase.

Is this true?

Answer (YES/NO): NO